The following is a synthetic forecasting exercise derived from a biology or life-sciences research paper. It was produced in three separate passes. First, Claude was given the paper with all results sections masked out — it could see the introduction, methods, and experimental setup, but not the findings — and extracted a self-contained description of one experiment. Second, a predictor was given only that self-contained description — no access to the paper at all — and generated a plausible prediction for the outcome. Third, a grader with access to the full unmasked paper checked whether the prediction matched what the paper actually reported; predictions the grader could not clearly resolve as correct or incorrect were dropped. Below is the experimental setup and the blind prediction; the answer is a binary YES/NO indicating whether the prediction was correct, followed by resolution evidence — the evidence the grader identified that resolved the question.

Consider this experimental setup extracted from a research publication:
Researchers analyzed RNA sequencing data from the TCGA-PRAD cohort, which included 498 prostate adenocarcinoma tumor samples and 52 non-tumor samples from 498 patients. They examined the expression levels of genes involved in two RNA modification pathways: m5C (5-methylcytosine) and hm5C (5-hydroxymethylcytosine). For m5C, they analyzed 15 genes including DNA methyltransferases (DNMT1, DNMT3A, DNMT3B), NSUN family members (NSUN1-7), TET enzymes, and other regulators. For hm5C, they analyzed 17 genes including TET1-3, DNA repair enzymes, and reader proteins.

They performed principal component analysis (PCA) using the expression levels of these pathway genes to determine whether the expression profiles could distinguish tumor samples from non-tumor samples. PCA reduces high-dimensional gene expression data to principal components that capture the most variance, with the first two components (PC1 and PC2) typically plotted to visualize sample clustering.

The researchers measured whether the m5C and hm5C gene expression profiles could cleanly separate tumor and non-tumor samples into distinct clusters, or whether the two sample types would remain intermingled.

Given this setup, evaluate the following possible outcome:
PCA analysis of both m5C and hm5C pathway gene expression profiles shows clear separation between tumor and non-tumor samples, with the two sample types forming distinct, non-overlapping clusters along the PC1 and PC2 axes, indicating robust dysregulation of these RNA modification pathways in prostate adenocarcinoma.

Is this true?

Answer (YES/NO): NO